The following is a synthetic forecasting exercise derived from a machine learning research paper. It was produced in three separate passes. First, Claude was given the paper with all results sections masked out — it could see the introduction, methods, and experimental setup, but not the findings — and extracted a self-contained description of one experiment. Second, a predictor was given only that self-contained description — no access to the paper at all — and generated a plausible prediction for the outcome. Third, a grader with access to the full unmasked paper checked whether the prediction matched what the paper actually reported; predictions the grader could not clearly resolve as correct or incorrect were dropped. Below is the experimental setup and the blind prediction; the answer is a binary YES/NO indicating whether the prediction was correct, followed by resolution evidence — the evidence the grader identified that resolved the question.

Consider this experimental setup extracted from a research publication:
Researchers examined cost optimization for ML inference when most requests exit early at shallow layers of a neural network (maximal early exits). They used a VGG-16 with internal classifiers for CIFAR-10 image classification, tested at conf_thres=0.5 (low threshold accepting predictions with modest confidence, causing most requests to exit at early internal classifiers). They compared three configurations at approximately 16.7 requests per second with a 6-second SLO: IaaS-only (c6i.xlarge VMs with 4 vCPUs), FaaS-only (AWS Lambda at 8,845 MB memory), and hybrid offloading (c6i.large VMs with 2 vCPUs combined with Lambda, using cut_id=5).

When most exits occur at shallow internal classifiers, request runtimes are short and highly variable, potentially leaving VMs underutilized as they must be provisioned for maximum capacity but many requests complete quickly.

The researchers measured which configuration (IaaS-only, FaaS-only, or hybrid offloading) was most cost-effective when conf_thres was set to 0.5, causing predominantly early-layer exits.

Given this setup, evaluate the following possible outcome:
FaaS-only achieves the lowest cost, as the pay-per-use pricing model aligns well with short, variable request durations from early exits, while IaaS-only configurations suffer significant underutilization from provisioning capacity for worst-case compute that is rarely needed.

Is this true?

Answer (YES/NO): YES